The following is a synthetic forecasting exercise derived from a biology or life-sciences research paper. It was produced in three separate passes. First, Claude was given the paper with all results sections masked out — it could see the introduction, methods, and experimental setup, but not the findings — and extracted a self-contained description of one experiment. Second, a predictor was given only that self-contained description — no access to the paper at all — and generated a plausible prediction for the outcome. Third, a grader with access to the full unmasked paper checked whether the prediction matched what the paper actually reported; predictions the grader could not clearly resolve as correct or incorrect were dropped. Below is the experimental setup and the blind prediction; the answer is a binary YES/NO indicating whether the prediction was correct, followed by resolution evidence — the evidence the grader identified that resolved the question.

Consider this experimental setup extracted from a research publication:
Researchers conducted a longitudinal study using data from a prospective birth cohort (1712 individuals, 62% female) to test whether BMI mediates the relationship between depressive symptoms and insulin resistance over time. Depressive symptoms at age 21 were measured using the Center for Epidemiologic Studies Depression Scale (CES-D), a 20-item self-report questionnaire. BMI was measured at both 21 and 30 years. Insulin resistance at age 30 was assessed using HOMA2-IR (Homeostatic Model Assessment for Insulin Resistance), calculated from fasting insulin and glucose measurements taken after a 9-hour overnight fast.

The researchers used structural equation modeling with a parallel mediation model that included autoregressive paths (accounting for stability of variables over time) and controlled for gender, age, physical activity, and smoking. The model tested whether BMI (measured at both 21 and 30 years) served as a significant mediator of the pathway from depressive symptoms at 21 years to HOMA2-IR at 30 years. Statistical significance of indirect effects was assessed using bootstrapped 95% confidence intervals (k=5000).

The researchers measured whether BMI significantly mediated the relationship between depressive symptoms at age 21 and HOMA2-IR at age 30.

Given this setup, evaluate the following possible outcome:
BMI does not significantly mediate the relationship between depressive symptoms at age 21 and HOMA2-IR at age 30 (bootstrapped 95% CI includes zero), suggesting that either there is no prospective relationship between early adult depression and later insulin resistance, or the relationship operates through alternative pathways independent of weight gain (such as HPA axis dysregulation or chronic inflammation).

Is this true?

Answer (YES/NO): YES